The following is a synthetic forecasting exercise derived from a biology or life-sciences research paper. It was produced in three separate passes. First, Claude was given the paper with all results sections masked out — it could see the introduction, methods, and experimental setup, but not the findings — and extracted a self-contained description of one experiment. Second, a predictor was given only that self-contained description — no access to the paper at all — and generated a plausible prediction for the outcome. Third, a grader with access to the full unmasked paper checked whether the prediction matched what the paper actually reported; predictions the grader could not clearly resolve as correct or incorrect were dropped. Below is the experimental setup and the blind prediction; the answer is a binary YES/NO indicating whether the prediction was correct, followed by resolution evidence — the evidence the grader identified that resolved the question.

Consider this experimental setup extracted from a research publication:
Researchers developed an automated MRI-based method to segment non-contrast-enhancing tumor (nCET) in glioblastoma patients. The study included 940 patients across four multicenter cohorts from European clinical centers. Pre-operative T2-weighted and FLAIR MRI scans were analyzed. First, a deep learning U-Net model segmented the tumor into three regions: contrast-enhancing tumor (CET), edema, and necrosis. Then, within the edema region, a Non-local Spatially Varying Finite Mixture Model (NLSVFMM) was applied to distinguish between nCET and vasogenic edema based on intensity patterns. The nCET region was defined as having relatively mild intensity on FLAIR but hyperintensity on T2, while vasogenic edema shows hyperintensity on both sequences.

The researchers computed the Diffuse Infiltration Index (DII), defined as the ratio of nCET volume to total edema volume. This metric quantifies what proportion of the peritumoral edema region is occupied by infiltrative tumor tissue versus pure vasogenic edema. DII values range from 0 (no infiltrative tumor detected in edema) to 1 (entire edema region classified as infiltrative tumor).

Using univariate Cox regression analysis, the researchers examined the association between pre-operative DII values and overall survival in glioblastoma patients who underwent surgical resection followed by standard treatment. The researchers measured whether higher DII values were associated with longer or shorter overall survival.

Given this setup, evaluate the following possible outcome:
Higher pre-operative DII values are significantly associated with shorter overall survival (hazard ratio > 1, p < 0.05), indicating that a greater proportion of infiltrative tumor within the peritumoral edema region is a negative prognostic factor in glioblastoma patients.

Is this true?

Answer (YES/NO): YES